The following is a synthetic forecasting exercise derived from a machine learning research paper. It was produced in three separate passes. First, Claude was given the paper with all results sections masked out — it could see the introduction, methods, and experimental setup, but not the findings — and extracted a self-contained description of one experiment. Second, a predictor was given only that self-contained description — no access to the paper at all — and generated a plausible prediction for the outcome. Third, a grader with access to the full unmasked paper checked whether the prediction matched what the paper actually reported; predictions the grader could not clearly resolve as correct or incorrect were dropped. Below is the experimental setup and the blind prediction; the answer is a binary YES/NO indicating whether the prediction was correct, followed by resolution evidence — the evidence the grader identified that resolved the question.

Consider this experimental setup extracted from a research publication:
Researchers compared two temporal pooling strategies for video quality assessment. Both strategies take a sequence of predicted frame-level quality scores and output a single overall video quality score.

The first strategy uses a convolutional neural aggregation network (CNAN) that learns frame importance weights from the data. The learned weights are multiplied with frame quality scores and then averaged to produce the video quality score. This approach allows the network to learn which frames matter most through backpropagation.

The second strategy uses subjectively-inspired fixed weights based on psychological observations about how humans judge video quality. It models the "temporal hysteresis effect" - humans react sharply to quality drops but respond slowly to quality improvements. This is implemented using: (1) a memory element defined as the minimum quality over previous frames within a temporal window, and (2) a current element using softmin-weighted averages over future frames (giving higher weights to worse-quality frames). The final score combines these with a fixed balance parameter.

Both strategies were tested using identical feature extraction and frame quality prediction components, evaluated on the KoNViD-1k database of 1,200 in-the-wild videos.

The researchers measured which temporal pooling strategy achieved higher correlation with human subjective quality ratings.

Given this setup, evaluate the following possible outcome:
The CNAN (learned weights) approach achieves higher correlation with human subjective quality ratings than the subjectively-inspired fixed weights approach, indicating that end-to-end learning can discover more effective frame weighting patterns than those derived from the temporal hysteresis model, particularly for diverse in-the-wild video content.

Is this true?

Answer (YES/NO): NO